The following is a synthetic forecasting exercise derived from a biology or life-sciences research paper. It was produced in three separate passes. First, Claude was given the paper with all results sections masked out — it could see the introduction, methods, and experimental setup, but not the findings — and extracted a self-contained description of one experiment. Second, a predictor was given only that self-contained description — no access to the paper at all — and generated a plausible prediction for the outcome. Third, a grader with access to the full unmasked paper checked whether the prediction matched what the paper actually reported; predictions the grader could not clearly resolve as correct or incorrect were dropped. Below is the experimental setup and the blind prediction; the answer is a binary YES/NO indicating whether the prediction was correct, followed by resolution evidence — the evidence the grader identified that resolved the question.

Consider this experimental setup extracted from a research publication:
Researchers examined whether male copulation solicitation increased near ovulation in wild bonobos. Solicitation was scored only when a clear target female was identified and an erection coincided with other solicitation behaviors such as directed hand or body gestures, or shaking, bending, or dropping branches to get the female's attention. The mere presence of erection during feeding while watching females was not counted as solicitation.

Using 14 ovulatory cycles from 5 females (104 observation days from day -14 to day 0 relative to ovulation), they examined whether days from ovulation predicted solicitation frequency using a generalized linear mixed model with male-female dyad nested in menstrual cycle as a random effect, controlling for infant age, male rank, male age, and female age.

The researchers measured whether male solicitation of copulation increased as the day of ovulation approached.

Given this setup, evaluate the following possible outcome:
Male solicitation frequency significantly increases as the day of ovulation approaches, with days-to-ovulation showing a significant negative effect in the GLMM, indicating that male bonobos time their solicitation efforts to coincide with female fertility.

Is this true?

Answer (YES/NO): YES